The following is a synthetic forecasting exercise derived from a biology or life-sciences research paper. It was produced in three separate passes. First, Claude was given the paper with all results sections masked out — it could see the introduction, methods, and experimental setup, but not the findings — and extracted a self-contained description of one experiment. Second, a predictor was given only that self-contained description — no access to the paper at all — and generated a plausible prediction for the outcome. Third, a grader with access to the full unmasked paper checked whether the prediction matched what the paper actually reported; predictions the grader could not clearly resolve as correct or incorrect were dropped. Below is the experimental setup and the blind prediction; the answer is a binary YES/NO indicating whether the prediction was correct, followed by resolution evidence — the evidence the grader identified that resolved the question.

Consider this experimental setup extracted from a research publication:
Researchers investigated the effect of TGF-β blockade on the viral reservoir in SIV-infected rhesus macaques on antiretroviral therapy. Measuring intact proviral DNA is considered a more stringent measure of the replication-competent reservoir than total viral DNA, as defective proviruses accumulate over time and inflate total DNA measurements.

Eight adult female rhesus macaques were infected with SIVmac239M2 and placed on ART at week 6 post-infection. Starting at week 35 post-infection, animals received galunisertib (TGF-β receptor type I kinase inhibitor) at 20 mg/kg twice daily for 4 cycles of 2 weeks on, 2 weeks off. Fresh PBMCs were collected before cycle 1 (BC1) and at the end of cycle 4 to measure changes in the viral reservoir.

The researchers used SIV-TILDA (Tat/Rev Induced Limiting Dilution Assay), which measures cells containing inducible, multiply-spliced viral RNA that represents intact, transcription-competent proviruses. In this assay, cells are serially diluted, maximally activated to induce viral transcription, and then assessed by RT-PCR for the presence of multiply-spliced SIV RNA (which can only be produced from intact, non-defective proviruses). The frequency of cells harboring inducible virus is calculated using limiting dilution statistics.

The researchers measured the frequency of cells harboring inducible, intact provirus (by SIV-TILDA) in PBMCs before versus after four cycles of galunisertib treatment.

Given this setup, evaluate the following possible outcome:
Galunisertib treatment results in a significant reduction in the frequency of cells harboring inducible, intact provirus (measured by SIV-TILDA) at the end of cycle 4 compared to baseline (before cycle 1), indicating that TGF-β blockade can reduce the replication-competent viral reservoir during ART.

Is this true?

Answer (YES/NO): YES